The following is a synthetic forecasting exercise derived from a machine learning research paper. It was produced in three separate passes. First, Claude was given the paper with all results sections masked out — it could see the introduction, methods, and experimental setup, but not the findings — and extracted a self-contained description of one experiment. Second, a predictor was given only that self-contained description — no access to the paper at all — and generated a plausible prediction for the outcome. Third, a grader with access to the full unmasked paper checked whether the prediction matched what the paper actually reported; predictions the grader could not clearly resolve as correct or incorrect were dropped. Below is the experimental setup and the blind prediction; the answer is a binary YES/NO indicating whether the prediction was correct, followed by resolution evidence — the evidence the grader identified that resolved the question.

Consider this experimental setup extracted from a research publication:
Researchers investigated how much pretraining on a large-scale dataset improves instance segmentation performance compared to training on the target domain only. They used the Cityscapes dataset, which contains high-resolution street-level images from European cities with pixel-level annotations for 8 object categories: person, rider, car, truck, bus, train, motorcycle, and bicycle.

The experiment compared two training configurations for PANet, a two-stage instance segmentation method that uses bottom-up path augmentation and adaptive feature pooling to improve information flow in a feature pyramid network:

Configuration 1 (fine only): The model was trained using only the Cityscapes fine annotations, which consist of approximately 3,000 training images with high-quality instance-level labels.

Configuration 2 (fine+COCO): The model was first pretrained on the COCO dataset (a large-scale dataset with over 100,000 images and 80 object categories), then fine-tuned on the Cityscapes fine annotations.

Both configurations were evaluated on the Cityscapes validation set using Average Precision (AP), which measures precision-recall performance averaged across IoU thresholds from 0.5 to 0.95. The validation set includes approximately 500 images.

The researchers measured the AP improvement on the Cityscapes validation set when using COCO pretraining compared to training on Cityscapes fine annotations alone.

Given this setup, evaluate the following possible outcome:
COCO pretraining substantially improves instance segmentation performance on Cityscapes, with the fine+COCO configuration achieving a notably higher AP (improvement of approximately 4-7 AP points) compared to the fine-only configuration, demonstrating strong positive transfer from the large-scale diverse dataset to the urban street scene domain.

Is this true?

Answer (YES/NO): YES